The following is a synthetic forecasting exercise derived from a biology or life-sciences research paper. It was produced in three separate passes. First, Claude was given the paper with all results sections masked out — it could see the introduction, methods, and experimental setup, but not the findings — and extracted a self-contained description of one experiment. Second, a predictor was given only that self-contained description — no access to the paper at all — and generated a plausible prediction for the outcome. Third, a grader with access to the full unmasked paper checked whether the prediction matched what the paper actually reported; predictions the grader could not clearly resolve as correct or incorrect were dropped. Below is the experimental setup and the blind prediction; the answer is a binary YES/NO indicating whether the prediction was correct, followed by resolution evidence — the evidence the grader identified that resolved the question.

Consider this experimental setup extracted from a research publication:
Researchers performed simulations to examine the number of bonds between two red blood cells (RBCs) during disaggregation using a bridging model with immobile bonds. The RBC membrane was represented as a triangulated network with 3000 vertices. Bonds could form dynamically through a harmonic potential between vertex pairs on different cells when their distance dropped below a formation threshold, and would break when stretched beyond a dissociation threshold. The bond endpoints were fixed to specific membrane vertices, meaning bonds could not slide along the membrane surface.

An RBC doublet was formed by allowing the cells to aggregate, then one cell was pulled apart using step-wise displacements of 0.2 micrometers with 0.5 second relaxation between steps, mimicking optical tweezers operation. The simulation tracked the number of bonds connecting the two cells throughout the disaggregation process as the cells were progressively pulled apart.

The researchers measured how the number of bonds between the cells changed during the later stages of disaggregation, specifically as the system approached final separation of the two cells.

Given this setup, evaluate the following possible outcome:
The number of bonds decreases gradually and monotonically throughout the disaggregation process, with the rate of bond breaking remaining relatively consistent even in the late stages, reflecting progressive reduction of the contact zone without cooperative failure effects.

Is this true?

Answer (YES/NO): NO